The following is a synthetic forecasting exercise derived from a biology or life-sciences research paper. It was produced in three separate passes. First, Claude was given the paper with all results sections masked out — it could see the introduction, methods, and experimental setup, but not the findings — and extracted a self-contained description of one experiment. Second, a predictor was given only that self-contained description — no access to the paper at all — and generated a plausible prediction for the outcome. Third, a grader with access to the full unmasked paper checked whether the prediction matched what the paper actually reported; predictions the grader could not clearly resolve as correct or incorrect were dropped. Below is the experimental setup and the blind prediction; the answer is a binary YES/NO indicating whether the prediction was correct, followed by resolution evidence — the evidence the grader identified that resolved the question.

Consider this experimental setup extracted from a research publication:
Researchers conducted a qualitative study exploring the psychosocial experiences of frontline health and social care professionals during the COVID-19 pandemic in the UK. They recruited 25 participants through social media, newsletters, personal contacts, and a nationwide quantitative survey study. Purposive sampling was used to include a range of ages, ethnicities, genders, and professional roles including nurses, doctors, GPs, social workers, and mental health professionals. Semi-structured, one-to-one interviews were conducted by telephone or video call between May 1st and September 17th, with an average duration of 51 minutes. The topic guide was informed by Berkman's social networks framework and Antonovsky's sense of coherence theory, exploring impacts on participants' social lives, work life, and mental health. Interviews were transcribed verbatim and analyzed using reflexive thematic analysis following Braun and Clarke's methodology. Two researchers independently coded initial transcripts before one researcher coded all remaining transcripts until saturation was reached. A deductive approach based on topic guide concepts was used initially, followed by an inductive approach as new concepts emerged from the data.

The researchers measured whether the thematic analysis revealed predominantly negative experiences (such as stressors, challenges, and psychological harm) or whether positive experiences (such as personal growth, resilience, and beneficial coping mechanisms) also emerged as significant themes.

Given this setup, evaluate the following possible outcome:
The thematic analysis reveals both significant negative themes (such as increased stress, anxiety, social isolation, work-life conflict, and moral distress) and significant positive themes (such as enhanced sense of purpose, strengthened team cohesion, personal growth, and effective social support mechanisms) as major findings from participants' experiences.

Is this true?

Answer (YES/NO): YES